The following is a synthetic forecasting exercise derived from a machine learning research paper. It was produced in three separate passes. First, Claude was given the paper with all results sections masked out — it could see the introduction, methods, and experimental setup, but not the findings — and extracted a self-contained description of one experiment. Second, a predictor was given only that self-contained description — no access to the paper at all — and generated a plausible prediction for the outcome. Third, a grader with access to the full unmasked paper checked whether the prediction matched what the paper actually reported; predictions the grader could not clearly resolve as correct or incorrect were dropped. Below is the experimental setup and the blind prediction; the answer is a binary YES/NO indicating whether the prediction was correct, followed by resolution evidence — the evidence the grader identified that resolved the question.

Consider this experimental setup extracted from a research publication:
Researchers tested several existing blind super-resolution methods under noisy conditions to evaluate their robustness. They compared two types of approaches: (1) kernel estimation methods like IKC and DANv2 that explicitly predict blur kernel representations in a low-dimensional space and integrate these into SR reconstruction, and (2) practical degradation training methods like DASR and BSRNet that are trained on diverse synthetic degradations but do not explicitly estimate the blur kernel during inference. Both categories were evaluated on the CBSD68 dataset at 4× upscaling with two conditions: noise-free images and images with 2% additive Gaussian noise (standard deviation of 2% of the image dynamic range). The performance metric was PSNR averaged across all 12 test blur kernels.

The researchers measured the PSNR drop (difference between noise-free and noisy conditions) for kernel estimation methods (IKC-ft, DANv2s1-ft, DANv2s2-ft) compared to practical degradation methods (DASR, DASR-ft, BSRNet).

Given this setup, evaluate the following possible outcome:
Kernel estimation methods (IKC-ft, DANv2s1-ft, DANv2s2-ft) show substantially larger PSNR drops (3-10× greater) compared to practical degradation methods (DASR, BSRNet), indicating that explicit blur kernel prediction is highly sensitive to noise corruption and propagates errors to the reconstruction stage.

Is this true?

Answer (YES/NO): YES